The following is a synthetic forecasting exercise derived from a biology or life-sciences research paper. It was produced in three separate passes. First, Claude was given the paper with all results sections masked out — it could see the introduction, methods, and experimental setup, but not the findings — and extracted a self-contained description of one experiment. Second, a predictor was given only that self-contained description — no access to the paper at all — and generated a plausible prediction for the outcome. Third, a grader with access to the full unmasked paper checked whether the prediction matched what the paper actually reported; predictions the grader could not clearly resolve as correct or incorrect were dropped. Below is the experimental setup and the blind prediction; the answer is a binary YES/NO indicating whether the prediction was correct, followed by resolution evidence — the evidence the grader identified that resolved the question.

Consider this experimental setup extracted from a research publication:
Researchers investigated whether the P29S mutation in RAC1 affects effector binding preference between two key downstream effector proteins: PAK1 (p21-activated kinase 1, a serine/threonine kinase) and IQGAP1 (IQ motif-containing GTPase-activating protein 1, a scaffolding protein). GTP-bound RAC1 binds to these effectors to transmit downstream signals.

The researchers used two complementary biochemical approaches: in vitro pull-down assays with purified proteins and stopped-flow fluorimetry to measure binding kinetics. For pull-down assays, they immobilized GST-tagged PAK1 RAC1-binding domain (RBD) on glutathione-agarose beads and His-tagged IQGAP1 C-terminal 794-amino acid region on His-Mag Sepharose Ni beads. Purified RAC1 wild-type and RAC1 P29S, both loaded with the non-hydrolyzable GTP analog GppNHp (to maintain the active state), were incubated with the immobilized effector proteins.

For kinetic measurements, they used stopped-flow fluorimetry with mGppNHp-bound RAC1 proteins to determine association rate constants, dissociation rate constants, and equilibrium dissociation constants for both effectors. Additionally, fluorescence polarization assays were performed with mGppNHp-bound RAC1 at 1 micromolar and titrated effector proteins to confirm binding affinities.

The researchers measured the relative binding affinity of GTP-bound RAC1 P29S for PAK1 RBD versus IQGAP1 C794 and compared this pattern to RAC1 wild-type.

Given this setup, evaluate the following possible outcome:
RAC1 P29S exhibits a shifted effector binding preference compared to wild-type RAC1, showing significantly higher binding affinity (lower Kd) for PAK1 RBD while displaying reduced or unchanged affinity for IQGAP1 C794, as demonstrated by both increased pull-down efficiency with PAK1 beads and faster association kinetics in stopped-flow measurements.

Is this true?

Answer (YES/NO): NO